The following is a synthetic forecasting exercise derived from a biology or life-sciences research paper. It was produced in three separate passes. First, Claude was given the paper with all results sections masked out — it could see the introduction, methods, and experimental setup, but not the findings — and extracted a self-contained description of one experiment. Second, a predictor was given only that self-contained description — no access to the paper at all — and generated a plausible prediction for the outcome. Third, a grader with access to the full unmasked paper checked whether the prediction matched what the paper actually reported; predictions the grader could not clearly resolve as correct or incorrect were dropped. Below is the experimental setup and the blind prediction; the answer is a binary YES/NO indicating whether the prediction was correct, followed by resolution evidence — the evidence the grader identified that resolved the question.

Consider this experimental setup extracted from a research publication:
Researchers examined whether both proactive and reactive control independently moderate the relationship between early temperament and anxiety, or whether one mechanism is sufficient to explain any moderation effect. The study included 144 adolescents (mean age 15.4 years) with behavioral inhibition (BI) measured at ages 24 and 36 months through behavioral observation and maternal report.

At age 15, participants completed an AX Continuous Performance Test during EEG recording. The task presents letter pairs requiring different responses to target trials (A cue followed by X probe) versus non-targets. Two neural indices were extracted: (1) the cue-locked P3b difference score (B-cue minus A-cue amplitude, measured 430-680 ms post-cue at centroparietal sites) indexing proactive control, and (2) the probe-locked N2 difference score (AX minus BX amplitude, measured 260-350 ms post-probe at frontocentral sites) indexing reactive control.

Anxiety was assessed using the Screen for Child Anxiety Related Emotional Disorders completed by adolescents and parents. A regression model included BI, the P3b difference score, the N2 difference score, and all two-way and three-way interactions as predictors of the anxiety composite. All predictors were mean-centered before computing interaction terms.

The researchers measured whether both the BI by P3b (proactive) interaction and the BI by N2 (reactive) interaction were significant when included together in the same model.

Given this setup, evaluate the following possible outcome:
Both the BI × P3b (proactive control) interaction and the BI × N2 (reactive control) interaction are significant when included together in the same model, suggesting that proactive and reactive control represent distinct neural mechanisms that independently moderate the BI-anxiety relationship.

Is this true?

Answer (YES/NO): NO